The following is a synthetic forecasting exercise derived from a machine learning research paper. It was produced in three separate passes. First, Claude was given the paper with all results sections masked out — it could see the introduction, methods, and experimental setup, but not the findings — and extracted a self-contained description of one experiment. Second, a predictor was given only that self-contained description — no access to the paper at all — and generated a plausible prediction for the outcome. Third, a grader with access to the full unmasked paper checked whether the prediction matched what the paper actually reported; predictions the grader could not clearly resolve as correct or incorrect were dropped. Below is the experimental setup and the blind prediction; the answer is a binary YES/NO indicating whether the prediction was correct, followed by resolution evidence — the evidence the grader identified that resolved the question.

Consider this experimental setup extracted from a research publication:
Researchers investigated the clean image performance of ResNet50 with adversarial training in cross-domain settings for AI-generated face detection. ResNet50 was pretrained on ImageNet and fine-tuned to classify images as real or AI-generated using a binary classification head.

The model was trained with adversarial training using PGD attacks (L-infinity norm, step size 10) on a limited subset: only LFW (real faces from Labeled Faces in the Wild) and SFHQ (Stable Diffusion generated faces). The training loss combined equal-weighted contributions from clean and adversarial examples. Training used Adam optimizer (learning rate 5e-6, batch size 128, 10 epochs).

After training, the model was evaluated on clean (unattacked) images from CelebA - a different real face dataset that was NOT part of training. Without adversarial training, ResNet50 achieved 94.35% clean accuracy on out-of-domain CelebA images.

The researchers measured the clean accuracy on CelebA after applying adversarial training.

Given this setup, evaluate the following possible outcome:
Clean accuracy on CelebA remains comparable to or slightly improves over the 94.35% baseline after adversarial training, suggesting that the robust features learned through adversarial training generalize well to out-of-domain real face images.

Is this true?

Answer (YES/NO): NO